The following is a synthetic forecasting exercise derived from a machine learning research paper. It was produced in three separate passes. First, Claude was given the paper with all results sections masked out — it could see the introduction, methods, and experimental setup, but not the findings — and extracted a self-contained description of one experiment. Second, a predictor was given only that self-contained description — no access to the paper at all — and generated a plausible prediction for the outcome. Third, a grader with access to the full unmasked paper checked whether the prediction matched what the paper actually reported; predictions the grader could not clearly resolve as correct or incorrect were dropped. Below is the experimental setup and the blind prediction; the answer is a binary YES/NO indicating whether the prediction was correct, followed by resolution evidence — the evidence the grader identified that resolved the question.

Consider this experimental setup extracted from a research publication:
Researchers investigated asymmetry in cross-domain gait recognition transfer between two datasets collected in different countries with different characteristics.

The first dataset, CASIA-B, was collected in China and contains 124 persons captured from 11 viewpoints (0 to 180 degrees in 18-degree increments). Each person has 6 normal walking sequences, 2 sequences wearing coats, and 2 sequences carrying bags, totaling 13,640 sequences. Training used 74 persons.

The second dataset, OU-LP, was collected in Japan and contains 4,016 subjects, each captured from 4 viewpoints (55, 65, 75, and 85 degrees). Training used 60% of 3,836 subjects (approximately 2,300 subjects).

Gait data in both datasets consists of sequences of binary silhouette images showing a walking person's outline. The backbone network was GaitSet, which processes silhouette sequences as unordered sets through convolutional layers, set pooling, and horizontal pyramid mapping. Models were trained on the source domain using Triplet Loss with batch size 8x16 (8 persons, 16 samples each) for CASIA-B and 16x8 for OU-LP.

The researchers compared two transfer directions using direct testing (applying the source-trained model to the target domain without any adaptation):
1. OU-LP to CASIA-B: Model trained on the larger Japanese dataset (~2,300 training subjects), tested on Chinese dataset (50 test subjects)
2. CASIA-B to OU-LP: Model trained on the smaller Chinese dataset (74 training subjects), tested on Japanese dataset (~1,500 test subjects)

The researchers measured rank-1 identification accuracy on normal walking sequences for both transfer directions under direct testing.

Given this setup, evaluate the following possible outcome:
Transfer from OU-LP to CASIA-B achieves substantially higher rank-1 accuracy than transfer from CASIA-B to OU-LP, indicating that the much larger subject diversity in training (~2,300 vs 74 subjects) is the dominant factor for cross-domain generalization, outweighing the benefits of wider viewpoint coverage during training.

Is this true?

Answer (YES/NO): NO